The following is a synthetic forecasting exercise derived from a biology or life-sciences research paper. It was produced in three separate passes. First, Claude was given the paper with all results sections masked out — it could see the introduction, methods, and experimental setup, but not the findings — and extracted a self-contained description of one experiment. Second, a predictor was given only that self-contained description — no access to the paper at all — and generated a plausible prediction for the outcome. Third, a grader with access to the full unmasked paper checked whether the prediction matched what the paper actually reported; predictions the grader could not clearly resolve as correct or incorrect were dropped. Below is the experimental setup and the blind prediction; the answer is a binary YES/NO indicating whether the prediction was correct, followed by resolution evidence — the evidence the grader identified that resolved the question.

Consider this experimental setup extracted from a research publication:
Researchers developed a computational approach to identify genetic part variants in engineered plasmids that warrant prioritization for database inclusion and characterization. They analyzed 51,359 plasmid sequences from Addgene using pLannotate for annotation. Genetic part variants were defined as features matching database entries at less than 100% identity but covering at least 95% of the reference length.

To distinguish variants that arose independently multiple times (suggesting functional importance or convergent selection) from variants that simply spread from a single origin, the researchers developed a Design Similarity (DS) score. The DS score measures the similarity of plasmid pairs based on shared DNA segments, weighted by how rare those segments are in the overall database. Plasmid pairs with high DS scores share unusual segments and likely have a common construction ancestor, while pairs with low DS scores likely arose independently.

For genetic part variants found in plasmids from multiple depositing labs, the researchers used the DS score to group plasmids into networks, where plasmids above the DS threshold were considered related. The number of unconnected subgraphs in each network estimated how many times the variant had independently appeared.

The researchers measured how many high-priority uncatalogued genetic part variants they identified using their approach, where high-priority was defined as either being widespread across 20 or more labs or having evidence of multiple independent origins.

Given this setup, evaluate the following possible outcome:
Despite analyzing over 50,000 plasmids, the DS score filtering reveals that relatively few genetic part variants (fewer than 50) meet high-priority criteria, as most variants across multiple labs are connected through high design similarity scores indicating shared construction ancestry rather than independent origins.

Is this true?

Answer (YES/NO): NO